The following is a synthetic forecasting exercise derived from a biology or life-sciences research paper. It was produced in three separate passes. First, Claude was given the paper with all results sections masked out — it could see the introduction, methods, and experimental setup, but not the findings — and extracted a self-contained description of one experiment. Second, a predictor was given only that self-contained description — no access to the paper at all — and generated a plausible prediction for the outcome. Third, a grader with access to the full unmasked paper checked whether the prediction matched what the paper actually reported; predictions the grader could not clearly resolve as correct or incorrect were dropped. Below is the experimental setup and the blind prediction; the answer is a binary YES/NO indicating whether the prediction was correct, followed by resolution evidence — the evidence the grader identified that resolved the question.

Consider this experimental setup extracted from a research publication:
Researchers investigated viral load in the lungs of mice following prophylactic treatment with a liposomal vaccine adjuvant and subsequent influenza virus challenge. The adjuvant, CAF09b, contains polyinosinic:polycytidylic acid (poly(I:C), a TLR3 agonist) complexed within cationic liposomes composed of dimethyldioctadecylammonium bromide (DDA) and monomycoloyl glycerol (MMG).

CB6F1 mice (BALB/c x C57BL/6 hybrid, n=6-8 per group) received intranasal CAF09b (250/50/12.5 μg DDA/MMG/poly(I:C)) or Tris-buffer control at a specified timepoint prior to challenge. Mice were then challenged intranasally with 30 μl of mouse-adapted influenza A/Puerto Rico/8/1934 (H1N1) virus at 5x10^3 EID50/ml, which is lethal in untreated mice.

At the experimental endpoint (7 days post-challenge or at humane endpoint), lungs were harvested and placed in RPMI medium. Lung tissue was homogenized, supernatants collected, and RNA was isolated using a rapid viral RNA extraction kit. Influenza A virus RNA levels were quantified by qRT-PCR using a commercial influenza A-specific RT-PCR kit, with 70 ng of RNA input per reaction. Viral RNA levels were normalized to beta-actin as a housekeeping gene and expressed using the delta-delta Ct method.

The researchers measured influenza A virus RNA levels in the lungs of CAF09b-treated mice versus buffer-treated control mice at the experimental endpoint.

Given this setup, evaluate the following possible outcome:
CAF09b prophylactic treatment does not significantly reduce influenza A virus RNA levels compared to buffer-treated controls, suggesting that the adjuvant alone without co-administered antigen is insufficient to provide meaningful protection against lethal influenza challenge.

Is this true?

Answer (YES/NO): NO